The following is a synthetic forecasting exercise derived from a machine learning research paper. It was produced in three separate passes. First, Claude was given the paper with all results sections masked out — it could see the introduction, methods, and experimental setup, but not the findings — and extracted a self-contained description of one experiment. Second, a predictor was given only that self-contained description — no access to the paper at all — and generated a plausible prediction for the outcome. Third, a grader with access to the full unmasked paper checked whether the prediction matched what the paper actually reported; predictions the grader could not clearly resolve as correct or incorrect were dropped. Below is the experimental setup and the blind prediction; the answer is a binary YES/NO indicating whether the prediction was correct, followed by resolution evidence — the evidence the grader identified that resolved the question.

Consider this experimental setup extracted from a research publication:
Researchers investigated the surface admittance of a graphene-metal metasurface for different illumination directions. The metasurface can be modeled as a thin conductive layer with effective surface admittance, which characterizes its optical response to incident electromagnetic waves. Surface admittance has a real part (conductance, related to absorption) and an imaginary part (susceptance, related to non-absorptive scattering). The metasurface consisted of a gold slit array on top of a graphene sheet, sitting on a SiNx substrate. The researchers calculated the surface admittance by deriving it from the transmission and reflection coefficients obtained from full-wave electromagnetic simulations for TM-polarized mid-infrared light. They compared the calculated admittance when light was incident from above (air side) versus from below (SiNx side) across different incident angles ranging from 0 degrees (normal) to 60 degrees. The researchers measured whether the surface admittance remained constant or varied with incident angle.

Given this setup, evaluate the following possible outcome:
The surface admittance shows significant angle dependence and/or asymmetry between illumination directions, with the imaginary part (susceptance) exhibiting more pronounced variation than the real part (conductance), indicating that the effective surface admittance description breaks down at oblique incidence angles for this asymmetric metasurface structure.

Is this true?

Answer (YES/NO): NO